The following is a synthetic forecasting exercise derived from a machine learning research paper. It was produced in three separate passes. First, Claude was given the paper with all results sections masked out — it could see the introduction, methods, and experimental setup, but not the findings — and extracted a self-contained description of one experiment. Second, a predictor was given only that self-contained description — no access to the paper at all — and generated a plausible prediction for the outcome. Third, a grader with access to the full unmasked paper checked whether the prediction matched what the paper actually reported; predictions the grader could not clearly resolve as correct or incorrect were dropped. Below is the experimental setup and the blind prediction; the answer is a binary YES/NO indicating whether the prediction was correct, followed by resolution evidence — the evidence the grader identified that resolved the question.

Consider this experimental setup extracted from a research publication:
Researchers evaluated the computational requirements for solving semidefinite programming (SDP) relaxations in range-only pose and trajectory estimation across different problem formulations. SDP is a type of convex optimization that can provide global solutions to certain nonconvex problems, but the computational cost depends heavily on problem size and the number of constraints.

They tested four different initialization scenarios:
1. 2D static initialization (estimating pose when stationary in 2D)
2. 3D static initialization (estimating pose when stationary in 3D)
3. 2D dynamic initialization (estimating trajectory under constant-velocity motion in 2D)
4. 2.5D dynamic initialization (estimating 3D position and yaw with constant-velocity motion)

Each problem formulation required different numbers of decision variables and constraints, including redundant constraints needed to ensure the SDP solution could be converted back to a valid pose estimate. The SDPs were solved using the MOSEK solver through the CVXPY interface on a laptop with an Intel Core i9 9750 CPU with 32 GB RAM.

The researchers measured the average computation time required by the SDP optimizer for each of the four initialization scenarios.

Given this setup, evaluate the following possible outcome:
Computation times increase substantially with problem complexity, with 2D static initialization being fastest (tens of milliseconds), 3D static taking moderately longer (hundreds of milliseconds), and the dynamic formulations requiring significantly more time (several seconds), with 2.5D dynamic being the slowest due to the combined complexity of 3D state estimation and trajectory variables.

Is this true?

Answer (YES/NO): NO